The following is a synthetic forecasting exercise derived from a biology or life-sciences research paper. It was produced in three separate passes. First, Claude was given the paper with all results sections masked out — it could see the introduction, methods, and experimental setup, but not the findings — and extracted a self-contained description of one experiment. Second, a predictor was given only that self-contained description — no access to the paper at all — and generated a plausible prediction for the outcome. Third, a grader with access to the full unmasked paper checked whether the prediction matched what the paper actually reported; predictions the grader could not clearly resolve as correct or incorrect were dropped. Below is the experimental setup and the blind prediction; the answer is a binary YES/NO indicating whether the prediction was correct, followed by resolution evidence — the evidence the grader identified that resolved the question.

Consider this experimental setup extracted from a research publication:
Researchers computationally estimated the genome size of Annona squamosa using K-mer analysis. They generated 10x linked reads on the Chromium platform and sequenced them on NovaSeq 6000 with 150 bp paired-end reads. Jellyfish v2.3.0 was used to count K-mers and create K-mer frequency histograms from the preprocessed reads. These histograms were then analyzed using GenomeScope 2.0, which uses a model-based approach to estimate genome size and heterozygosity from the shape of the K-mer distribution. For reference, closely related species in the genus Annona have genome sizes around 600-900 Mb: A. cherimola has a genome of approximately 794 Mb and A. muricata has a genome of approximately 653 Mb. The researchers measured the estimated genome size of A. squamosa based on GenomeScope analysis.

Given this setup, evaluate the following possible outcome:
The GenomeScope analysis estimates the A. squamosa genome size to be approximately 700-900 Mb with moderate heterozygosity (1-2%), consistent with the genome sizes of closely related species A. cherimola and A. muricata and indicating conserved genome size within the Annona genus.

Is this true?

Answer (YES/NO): NO